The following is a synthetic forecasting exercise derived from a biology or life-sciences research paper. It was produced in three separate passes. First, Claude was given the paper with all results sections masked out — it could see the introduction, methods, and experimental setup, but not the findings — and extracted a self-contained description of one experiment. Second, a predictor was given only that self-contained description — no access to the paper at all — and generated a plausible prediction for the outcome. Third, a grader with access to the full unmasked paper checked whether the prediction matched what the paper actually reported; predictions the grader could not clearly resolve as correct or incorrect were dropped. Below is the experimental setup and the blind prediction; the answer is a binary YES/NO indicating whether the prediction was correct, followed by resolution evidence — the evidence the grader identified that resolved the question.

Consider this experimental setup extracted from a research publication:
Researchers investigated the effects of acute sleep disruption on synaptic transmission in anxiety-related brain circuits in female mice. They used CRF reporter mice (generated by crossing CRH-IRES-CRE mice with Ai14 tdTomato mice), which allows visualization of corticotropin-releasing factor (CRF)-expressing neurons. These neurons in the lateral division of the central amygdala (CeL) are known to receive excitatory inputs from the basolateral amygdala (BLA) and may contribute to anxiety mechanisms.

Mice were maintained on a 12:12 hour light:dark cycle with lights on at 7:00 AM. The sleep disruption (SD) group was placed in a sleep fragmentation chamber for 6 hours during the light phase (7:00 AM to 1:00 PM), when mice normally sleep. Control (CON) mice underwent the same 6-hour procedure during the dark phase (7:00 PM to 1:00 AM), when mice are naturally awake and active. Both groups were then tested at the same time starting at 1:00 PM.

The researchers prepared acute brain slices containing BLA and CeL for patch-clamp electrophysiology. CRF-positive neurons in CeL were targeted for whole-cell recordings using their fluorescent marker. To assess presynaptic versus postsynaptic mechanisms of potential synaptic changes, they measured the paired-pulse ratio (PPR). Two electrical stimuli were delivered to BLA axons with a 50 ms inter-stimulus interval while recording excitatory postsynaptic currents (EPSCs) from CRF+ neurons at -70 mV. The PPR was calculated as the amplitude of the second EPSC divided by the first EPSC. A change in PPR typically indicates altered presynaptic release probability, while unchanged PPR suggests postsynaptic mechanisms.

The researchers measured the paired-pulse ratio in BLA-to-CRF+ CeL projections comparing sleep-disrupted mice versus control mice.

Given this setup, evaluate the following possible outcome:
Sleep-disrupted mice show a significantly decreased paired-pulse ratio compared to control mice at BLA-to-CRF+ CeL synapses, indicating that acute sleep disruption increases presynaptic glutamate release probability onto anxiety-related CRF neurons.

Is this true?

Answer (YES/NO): NO